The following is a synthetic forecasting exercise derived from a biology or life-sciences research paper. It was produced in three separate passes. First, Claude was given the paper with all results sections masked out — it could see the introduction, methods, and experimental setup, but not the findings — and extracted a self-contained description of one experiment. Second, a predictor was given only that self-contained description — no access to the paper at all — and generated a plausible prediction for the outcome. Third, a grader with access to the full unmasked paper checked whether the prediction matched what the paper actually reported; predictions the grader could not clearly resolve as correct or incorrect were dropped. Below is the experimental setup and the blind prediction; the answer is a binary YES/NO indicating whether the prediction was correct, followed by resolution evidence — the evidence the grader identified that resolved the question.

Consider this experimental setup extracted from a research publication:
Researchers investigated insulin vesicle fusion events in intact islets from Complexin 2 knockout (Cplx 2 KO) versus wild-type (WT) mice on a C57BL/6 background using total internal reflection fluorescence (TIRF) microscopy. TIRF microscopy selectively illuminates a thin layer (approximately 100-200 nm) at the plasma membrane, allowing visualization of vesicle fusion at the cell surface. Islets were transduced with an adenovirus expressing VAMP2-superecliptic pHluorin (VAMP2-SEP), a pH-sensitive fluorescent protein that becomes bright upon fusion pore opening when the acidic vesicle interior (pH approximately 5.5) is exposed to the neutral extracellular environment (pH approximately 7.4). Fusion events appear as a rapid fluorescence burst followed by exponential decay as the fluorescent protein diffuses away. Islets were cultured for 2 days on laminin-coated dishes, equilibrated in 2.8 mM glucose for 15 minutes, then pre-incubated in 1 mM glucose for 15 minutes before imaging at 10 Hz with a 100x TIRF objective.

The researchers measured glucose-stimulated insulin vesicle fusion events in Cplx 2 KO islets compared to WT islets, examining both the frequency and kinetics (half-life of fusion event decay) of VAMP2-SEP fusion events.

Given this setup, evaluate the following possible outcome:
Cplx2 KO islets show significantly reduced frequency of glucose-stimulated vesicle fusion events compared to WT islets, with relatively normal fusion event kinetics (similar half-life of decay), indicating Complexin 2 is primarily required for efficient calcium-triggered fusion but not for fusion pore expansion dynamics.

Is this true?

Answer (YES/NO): NO